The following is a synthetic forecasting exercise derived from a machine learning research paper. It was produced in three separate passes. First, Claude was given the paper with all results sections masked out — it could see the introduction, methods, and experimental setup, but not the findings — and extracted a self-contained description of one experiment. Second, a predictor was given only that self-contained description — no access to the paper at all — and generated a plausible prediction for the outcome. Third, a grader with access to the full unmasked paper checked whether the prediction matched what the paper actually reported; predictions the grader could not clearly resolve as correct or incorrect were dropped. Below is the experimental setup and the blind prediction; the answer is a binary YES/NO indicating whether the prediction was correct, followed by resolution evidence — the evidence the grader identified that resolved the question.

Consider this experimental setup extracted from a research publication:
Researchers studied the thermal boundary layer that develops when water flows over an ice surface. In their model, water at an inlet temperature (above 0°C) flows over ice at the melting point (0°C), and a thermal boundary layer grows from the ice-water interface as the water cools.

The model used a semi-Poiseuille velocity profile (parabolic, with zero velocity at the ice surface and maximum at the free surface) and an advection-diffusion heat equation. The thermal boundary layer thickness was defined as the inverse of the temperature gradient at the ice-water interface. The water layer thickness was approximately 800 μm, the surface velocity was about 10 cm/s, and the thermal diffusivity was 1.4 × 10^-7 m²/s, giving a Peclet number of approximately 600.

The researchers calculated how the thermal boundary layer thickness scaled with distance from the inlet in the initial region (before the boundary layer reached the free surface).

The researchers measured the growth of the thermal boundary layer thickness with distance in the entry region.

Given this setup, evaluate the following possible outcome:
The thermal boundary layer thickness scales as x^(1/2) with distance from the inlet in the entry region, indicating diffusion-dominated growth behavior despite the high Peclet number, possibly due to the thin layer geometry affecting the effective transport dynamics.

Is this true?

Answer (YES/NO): NO